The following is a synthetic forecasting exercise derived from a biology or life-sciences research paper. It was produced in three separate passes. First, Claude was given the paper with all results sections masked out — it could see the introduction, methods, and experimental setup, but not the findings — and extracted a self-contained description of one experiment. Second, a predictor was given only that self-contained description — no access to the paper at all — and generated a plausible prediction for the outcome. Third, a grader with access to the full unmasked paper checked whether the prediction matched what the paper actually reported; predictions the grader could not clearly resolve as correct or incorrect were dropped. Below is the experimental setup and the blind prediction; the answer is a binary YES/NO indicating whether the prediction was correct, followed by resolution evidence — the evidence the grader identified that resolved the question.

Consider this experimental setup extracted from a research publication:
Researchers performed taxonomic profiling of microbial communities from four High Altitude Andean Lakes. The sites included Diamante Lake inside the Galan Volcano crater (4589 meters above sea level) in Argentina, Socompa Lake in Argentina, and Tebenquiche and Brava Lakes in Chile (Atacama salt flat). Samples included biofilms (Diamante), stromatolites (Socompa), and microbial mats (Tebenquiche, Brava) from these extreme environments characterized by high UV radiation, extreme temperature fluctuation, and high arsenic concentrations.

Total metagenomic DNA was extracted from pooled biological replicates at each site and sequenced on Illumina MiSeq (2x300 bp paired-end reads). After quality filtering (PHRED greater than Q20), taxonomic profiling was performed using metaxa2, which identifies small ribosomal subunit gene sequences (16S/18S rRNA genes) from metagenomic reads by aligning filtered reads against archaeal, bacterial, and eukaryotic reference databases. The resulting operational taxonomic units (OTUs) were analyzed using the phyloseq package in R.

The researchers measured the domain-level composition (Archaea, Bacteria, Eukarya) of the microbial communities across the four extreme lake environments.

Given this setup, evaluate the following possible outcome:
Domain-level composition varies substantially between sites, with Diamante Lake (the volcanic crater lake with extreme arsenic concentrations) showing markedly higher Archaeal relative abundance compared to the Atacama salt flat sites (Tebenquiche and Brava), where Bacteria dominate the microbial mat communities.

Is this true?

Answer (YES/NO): YES